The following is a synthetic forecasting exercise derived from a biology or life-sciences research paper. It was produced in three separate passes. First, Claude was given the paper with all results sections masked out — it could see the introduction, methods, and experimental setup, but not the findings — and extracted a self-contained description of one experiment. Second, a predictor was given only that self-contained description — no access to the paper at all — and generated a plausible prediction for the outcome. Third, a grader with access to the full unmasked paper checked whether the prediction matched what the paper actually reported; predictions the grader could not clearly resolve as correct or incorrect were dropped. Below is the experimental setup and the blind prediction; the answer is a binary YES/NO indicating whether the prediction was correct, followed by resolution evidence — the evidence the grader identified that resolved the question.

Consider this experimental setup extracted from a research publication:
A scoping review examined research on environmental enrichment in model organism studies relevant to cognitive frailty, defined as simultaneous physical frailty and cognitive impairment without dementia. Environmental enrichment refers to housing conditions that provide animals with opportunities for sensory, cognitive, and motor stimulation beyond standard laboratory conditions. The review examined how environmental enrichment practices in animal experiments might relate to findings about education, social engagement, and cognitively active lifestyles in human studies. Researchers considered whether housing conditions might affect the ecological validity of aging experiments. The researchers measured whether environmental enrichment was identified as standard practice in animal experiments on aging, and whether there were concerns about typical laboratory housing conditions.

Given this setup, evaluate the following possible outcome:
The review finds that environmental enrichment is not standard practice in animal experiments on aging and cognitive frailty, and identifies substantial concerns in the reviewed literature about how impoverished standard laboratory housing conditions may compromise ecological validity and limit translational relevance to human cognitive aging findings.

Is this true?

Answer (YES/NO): NO